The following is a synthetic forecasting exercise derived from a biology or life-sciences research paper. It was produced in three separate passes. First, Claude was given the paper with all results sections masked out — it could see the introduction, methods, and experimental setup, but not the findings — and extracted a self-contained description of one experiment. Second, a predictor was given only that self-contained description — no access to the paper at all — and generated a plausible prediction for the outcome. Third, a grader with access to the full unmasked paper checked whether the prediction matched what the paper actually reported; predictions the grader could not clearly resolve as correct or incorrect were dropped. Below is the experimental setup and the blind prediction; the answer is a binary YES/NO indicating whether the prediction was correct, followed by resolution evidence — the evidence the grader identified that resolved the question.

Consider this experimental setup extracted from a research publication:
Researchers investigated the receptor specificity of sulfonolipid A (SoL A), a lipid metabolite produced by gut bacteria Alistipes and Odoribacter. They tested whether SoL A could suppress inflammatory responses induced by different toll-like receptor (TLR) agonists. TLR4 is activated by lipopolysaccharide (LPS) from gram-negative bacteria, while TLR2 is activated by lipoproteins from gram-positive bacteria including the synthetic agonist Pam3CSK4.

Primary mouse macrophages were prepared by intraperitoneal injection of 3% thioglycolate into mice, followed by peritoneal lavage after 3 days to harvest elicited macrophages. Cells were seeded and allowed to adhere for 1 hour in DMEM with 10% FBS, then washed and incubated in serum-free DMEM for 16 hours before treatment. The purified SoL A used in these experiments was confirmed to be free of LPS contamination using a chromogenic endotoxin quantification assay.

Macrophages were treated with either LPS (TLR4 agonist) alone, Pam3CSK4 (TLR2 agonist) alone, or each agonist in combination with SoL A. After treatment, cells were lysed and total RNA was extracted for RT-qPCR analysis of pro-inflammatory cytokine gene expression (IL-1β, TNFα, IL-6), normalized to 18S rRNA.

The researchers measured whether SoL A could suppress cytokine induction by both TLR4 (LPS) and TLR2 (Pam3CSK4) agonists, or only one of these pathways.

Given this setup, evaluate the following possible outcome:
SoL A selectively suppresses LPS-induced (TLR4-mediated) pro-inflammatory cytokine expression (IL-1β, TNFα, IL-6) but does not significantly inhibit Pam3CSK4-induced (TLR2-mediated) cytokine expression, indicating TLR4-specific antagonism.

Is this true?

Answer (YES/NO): NO